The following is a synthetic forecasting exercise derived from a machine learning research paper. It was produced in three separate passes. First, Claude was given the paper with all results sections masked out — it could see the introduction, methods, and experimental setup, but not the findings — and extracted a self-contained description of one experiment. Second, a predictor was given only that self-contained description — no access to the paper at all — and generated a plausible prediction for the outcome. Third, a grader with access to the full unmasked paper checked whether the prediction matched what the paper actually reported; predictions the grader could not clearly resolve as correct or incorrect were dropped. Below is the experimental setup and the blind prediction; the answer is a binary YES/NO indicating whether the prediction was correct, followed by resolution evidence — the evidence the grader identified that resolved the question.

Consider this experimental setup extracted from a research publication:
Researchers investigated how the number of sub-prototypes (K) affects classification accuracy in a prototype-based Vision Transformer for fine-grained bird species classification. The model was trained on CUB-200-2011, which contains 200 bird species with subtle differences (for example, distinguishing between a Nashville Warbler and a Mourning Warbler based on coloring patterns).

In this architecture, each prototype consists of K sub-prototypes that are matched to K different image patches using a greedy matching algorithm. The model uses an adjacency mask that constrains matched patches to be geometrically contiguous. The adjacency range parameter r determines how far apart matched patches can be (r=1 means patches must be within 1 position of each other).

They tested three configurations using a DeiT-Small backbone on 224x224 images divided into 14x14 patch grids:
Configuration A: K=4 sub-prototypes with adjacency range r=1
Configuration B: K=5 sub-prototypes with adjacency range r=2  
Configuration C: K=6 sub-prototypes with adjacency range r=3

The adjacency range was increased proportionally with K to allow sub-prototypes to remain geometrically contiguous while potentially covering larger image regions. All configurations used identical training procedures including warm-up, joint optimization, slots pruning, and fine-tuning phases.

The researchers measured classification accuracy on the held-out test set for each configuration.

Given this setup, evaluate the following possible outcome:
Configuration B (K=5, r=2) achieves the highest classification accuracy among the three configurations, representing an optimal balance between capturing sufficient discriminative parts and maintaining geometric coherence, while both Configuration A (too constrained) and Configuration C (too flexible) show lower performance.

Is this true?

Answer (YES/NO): NO